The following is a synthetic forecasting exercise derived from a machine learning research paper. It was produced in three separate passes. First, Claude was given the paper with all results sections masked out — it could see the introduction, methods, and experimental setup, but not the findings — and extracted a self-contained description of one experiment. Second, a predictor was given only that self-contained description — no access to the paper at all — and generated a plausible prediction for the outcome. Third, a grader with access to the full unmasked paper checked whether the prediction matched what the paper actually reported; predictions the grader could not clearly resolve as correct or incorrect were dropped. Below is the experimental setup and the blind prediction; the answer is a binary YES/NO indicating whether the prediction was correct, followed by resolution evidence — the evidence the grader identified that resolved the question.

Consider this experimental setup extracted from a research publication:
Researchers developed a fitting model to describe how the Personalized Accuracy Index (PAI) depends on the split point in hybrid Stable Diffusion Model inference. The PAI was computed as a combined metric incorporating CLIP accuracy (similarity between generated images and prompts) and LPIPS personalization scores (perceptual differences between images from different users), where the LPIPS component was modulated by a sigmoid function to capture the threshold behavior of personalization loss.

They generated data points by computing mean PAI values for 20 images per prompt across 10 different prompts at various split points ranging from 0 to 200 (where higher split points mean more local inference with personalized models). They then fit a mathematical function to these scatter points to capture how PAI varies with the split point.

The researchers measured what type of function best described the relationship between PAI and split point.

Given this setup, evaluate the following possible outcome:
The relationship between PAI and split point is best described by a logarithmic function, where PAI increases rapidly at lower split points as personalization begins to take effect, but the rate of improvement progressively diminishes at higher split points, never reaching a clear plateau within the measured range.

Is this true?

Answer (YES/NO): NO